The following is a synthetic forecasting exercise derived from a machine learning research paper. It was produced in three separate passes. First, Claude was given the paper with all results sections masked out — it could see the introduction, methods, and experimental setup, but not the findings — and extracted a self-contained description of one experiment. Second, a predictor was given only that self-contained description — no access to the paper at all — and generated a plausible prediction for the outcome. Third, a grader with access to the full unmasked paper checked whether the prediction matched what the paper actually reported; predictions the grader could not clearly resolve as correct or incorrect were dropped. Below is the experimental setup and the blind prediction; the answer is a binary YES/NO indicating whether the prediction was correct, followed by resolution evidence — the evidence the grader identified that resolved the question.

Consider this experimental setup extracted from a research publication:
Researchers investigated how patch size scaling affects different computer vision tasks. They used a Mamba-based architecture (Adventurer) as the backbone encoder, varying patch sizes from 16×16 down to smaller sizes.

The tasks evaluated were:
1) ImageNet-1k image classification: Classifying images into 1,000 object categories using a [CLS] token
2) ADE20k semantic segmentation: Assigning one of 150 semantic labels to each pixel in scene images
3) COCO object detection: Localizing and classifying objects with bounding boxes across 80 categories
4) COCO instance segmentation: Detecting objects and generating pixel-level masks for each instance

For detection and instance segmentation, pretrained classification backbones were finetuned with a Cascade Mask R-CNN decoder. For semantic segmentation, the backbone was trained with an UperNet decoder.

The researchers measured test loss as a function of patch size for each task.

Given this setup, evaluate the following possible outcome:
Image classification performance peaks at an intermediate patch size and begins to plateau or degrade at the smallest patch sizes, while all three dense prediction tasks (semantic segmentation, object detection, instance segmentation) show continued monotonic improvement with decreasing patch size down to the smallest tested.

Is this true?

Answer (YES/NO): NO